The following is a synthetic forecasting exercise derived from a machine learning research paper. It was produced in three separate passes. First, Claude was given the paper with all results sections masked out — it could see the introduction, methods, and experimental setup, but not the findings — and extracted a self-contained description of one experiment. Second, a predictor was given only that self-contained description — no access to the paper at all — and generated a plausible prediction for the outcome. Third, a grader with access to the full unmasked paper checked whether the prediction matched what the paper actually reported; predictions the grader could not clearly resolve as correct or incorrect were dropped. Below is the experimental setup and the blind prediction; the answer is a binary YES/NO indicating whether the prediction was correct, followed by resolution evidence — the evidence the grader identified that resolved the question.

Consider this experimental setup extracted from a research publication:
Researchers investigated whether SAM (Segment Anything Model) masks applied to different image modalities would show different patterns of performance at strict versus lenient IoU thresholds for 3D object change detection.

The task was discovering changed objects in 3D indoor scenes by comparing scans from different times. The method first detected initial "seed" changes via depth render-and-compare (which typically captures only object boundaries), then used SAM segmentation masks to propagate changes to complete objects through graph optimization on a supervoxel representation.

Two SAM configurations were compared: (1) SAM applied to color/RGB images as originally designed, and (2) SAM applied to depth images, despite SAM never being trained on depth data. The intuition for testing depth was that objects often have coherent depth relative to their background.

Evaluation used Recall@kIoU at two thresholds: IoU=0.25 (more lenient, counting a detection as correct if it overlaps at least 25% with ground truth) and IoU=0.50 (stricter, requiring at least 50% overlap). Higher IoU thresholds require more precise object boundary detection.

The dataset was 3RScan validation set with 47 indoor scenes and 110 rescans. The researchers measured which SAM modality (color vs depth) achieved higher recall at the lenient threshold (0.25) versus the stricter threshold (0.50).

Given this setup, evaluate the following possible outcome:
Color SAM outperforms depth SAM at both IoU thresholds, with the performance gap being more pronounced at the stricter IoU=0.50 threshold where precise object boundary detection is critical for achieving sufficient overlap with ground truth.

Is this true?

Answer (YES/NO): NO